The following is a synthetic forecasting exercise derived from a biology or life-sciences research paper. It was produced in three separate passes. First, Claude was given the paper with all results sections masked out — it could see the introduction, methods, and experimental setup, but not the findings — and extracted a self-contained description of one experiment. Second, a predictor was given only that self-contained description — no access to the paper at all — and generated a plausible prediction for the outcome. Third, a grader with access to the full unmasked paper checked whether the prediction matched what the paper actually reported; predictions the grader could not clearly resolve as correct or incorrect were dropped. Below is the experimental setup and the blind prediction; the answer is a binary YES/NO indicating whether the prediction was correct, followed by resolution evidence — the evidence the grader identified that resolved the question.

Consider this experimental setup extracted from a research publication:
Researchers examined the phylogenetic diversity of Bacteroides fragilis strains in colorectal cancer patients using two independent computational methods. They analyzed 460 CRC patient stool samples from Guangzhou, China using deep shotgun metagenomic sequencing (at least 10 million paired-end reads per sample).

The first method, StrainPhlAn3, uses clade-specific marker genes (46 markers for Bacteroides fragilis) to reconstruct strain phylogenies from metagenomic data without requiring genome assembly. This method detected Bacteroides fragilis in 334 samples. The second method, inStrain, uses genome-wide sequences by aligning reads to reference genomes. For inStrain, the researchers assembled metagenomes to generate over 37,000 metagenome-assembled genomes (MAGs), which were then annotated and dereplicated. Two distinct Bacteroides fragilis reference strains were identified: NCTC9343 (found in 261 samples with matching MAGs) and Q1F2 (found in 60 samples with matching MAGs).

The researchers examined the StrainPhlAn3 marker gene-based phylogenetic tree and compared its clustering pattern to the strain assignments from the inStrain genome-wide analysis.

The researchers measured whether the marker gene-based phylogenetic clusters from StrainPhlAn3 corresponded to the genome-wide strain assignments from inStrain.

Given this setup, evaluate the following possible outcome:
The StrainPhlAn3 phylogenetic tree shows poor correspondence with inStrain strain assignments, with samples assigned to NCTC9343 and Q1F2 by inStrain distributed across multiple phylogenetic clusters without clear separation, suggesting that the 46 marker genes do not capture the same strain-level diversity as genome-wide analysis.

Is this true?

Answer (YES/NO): NO